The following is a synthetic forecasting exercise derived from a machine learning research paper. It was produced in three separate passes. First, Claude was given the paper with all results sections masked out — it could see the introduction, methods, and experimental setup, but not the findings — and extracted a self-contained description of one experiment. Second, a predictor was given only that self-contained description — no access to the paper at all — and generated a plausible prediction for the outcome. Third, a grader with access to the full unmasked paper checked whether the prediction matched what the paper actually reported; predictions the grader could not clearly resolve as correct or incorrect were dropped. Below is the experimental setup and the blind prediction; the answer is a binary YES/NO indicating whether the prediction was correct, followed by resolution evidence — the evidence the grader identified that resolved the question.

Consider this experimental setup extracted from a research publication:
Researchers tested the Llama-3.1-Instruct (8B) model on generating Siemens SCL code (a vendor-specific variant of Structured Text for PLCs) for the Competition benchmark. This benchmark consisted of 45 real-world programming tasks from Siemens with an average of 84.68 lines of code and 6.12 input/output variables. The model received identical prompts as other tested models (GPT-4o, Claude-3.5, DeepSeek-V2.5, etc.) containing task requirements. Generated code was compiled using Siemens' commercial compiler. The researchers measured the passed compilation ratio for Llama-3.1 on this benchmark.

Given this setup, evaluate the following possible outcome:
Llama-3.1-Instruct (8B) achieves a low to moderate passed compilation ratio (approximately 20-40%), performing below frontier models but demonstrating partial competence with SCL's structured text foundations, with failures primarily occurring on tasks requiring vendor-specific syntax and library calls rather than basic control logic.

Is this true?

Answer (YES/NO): NO